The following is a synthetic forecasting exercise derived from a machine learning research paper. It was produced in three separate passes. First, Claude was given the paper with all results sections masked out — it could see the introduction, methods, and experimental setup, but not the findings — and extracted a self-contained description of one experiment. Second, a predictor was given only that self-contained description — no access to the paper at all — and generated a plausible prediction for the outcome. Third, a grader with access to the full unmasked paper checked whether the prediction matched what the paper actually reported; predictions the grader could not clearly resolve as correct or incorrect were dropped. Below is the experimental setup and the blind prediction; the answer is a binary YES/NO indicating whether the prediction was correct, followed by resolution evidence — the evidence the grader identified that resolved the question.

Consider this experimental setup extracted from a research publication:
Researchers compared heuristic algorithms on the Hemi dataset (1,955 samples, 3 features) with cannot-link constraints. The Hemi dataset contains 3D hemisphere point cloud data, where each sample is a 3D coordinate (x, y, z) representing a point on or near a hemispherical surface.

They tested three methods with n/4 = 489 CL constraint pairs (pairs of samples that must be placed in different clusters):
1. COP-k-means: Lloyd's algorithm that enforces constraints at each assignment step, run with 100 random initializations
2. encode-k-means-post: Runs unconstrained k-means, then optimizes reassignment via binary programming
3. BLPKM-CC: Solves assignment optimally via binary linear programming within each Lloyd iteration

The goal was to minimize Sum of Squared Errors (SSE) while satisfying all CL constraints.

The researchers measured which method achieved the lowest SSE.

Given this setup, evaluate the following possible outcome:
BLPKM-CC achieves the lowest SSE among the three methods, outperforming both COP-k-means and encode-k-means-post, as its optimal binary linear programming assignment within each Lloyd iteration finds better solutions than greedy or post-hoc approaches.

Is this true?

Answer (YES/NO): NO